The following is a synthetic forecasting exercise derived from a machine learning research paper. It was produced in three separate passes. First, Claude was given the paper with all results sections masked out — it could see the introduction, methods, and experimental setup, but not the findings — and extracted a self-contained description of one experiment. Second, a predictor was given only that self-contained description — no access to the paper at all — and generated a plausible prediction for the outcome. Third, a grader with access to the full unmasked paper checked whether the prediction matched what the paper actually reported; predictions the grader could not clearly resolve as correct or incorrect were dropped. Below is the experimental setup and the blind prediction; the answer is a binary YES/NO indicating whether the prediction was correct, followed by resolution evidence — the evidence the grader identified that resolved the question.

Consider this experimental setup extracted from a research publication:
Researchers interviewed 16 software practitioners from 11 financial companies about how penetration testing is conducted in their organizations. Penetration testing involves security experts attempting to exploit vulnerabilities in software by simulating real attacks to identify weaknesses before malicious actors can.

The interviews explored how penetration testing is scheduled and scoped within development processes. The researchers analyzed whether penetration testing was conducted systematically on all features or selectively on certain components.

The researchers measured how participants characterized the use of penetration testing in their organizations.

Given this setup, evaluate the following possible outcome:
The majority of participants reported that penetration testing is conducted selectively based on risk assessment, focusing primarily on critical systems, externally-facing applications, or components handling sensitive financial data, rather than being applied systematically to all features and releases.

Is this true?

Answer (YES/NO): NO